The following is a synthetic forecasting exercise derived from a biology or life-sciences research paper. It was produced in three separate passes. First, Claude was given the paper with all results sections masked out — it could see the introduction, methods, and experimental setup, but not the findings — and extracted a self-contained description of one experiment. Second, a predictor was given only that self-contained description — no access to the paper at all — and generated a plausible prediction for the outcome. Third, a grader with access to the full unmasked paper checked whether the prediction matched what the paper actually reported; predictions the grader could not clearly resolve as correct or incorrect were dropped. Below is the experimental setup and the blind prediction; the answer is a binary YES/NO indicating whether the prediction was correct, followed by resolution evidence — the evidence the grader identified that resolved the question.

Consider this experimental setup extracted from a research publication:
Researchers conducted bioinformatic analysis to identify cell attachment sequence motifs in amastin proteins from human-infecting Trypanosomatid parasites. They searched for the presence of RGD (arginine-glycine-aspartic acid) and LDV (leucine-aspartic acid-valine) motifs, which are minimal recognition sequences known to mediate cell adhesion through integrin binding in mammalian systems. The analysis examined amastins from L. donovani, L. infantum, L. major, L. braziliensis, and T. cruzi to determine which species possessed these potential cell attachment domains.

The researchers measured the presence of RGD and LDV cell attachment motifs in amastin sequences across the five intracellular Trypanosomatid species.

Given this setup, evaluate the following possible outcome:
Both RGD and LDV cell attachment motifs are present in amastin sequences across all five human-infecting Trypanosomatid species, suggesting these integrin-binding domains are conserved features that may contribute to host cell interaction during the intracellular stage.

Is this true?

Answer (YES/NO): NO